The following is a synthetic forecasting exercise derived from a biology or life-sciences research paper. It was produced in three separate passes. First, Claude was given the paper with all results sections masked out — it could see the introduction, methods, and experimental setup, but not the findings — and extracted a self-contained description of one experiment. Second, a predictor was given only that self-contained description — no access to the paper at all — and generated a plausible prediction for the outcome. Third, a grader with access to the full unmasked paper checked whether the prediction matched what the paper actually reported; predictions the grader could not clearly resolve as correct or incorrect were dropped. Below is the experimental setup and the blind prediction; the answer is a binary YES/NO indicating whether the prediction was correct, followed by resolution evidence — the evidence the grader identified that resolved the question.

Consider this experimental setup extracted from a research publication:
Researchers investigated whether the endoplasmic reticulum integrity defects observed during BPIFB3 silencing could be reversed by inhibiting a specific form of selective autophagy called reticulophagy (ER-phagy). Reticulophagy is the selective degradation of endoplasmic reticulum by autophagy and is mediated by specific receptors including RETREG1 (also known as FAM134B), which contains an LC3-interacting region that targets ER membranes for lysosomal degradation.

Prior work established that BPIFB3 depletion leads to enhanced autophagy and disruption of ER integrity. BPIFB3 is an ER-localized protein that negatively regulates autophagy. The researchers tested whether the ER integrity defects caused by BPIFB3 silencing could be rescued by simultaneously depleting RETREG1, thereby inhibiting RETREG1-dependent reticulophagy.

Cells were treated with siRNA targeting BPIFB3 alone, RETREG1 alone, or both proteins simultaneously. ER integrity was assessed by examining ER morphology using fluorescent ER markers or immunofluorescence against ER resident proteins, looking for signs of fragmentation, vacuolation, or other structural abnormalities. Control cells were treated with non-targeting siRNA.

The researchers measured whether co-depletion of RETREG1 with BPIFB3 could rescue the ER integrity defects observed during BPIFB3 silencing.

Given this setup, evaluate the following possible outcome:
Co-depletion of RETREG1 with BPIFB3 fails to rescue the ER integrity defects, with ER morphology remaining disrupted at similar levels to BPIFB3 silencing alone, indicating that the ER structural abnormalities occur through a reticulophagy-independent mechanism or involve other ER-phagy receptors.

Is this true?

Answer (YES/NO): NO